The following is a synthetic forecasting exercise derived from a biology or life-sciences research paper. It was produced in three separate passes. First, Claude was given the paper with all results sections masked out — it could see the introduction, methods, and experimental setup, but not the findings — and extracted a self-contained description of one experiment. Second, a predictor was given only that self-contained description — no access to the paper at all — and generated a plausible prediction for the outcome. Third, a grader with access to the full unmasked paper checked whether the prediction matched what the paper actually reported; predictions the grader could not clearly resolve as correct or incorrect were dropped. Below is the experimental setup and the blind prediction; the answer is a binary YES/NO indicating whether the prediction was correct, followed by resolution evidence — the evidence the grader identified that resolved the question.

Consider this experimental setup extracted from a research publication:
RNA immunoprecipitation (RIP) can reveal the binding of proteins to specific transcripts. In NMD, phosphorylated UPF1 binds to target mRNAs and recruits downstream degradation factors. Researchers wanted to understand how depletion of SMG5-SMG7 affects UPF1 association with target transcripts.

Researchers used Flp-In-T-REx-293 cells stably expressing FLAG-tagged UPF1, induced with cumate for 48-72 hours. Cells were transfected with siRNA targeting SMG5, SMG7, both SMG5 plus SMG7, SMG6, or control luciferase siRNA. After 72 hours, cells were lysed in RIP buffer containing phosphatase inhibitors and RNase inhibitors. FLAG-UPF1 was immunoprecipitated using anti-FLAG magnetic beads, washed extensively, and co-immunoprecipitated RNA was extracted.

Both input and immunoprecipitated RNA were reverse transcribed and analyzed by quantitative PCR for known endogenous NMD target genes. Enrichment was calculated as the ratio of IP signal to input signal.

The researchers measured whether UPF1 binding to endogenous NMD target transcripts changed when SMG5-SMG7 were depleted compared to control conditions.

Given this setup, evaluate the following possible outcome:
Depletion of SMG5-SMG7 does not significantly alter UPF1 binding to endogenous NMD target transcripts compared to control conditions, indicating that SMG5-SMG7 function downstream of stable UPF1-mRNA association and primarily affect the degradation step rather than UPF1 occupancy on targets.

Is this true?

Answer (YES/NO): YES